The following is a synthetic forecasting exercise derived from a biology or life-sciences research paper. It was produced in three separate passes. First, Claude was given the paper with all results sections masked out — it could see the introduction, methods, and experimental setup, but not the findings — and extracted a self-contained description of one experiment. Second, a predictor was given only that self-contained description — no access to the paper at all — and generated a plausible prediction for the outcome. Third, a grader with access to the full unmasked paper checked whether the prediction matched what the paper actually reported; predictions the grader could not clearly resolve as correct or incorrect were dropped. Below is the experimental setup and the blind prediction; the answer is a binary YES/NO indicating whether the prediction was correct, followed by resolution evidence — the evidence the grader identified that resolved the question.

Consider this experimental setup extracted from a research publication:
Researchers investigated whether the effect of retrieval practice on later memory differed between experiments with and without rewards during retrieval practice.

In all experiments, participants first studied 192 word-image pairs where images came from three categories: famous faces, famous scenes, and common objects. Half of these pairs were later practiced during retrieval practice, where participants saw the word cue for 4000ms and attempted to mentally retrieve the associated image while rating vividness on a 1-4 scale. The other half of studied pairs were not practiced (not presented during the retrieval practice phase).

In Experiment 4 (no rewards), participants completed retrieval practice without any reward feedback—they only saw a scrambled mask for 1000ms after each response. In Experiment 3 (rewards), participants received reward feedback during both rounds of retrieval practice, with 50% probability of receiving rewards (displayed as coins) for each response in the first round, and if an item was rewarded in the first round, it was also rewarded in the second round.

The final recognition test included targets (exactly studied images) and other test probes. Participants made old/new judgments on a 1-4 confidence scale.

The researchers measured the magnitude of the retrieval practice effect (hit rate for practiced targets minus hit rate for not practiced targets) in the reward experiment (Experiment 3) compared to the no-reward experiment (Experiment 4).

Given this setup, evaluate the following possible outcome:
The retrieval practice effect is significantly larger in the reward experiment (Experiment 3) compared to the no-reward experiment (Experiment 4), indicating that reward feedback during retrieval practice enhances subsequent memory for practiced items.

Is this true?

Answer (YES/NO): NO